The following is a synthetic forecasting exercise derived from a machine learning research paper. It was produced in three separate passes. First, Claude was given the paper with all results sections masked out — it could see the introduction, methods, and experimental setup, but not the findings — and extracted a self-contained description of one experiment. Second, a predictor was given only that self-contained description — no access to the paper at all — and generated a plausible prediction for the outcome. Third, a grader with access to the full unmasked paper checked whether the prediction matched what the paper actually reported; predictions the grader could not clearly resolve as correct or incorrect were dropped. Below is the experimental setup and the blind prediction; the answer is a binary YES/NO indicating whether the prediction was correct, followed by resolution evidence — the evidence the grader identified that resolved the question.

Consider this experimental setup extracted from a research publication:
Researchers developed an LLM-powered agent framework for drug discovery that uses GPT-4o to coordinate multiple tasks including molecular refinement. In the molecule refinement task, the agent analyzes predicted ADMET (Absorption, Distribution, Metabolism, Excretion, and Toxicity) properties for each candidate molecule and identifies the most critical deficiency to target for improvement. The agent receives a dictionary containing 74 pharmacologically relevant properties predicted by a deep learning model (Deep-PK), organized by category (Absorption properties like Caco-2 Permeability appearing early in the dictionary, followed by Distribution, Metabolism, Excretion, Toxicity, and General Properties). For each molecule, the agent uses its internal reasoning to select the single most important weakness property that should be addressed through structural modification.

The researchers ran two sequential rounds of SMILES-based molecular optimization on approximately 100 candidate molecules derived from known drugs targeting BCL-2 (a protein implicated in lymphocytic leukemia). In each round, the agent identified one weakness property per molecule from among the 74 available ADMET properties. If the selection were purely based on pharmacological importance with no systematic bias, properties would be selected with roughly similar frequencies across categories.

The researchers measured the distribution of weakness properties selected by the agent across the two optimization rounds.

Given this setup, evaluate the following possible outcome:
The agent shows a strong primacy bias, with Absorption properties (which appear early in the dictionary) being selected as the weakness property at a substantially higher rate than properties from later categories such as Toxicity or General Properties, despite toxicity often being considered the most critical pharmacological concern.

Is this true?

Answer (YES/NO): YES